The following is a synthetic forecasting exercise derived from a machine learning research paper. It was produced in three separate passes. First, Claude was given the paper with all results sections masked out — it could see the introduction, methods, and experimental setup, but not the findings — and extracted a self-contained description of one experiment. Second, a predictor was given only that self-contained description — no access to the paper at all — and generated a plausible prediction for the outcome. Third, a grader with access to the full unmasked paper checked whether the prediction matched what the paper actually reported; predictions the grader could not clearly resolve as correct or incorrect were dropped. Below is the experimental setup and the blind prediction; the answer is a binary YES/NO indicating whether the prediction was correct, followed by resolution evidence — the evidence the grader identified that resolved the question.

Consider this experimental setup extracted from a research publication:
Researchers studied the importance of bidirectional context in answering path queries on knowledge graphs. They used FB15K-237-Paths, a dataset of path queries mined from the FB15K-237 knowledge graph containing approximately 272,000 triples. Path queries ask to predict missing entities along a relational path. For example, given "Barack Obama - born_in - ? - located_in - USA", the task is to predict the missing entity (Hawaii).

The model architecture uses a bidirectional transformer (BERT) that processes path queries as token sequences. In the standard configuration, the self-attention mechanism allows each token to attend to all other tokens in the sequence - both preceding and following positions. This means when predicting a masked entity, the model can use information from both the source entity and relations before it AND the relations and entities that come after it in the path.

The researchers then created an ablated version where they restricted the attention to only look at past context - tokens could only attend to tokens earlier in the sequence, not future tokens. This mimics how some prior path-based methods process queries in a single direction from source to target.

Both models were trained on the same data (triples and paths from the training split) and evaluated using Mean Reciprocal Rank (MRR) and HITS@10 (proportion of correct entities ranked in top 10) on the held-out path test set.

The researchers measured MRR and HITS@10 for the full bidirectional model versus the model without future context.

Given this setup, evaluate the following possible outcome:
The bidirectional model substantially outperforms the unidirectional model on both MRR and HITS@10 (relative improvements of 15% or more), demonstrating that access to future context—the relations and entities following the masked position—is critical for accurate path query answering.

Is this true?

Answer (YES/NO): NO